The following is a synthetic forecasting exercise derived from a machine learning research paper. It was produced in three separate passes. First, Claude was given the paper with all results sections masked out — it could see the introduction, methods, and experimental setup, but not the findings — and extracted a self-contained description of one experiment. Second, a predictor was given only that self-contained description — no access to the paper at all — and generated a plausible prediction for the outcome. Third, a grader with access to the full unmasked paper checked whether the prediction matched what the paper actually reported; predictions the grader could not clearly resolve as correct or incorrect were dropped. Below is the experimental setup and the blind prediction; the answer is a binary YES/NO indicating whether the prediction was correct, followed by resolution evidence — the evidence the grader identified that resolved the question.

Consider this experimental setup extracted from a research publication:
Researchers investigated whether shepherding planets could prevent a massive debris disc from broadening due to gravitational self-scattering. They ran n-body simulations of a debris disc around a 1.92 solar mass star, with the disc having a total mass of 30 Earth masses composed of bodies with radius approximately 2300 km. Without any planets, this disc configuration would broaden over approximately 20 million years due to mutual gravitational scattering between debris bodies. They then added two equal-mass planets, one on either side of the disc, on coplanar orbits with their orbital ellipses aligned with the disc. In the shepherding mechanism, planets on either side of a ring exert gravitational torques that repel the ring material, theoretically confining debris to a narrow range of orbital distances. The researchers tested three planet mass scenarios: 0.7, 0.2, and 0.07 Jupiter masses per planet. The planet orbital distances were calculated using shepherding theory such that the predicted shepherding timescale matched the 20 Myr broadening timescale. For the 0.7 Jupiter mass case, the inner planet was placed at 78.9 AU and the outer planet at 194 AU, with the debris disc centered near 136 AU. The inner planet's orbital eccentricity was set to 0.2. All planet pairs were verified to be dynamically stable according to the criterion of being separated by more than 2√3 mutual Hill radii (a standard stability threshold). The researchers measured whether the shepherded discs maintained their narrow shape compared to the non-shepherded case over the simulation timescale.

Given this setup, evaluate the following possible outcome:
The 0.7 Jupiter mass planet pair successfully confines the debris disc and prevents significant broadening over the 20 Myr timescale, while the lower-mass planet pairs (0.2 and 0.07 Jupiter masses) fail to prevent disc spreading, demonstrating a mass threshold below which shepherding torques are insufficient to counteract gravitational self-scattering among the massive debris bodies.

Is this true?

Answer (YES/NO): NO